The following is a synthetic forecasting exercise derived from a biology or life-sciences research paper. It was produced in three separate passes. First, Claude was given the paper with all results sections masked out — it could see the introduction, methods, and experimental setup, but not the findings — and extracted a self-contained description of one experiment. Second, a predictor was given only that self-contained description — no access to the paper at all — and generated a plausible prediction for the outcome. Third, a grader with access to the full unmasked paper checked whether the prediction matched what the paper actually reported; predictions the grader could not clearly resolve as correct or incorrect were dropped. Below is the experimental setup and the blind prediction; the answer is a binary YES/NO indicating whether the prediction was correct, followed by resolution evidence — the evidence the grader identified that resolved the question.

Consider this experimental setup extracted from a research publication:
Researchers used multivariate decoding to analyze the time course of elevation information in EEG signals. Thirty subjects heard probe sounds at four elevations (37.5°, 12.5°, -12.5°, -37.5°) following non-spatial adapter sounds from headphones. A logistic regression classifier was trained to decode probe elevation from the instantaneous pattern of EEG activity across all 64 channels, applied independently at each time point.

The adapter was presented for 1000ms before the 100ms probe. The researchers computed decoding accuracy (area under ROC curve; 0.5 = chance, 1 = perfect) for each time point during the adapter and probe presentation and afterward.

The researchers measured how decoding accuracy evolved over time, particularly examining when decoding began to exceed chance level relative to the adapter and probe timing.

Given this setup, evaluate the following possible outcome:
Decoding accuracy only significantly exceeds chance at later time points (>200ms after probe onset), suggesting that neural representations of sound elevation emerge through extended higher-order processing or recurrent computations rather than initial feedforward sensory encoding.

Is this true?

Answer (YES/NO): YES